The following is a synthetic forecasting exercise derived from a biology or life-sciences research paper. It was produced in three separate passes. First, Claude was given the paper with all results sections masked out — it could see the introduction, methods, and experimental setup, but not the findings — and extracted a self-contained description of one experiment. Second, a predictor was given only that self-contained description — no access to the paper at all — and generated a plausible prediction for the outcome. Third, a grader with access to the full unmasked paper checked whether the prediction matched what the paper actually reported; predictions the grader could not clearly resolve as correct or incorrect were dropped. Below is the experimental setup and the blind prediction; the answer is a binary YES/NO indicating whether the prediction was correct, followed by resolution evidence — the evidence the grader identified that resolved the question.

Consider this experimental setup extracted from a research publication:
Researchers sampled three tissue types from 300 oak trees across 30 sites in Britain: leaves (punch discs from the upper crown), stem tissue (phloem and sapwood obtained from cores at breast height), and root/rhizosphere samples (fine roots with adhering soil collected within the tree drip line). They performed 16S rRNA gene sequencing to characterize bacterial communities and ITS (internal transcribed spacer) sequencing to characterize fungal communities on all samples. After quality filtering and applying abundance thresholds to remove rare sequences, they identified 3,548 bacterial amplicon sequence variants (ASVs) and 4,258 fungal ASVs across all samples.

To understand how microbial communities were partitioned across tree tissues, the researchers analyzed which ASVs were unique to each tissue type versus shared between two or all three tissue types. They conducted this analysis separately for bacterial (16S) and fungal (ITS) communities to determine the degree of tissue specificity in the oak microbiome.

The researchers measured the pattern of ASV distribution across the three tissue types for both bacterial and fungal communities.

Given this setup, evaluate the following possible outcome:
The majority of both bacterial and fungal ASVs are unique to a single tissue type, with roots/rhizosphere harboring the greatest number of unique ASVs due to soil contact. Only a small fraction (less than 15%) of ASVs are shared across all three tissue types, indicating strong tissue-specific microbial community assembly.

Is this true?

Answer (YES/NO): YES